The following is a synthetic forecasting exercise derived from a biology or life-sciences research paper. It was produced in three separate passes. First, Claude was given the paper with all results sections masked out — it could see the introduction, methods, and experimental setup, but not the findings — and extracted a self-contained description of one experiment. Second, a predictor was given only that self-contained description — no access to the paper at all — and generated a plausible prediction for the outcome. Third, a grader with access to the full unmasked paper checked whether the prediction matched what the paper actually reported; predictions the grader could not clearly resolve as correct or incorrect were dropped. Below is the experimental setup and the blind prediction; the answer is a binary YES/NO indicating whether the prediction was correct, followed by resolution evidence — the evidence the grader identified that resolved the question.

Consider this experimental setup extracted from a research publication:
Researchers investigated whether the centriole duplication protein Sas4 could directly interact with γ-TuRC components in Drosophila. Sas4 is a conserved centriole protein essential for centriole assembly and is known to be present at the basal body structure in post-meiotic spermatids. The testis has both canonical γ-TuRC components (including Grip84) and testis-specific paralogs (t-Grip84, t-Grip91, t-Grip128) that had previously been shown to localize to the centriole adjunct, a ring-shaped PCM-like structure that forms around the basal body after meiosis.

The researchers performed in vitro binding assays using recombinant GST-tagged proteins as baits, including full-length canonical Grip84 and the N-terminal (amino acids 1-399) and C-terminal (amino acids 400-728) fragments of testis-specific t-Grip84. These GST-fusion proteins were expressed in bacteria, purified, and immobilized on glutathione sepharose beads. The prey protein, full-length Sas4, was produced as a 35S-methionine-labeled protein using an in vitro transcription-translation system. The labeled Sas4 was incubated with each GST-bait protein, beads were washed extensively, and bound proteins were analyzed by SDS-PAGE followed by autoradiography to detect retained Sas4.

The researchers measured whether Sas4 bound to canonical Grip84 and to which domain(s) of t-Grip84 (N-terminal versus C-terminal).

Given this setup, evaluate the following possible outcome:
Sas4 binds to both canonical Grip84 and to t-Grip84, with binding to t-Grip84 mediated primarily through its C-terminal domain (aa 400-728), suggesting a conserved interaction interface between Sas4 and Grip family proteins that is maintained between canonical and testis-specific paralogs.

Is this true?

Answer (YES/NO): NO